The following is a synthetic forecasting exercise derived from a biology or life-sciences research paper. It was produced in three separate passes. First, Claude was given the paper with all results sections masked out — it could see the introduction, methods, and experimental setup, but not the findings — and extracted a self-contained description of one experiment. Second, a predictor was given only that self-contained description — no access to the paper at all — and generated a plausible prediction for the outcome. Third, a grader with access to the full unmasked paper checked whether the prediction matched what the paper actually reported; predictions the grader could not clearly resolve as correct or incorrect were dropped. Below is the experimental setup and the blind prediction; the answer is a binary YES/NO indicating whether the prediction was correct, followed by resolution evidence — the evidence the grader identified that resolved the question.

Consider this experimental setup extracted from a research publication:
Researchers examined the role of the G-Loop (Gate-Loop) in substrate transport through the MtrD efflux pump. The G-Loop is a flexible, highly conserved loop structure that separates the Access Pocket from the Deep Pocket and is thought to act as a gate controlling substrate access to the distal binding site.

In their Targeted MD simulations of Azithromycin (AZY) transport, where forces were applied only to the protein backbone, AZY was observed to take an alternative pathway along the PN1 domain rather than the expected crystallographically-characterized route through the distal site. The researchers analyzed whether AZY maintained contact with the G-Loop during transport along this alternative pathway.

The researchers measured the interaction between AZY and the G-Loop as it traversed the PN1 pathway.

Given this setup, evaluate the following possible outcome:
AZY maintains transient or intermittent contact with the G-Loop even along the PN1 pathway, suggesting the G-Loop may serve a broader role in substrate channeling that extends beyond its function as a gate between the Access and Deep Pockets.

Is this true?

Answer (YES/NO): NO